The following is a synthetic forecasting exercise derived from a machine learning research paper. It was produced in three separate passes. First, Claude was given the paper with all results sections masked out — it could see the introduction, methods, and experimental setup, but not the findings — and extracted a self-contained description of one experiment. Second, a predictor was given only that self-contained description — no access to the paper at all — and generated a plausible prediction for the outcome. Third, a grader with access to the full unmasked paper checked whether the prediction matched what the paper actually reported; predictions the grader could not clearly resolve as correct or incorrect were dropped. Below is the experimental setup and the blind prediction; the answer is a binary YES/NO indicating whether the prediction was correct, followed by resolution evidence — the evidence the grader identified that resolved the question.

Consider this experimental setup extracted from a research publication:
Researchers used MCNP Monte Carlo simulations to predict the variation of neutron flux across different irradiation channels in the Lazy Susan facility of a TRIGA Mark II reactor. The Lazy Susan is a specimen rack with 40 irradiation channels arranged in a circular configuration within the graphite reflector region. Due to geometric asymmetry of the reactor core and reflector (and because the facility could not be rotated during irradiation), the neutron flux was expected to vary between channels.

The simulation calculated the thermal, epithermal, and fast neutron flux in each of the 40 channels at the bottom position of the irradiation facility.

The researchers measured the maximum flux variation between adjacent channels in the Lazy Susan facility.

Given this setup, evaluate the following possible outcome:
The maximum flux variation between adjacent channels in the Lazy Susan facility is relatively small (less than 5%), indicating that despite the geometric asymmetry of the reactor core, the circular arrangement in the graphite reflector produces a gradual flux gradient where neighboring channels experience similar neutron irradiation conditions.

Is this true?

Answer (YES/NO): NO